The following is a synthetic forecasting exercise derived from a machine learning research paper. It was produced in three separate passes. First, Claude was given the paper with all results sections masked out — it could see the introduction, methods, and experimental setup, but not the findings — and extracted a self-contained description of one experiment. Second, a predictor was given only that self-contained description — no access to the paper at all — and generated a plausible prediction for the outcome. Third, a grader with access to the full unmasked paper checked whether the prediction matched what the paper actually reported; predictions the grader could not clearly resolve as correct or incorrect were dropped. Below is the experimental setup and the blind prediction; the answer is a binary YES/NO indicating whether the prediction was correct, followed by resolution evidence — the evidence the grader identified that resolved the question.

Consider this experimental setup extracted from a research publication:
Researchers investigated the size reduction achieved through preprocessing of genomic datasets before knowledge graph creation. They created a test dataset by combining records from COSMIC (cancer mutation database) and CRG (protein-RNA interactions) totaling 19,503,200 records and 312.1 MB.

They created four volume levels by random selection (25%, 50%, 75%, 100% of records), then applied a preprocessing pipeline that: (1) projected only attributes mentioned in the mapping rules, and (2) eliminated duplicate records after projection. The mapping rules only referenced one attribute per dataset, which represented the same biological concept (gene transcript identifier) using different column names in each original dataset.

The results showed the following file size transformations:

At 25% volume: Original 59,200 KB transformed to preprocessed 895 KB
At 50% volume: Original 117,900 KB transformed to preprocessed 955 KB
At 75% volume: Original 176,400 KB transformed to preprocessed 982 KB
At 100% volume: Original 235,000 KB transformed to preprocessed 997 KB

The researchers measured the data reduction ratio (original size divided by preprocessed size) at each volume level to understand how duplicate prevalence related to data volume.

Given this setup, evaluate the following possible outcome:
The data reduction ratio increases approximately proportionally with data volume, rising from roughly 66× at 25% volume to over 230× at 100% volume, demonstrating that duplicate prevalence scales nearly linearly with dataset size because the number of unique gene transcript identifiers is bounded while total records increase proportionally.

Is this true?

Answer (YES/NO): NO